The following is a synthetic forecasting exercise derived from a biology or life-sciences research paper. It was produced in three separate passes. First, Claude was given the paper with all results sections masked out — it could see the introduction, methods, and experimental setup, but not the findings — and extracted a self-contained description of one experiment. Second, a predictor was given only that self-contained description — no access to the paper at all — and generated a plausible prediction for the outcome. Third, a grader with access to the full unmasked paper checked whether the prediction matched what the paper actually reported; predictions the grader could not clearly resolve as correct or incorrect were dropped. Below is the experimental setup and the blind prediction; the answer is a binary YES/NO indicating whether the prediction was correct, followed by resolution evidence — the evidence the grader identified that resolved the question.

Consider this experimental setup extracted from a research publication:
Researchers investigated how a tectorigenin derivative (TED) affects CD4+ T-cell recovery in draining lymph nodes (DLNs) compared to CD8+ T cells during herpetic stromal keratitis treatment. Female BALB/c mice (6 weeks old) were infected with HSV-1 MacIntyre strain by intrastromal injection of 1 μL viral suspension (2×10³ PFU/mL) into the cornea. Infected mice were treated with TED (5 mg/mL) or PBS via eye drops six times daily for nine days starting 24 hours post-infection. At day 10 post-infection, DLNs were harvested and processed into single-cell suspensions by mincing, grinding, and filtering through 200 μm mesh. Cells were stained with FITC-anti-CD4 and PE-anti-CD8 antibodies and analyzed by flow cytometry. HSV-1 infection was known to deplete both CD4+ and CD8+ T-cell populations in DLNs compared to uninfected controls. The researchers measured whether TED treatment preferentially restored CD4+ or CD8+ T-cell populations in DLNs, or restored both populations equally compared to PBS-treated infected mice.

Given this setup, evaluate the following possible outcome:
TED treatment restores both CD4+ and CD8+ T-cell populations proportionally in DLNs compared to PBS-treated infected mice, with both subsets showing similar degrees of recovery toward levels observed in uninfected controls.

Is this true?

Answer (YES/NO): NO